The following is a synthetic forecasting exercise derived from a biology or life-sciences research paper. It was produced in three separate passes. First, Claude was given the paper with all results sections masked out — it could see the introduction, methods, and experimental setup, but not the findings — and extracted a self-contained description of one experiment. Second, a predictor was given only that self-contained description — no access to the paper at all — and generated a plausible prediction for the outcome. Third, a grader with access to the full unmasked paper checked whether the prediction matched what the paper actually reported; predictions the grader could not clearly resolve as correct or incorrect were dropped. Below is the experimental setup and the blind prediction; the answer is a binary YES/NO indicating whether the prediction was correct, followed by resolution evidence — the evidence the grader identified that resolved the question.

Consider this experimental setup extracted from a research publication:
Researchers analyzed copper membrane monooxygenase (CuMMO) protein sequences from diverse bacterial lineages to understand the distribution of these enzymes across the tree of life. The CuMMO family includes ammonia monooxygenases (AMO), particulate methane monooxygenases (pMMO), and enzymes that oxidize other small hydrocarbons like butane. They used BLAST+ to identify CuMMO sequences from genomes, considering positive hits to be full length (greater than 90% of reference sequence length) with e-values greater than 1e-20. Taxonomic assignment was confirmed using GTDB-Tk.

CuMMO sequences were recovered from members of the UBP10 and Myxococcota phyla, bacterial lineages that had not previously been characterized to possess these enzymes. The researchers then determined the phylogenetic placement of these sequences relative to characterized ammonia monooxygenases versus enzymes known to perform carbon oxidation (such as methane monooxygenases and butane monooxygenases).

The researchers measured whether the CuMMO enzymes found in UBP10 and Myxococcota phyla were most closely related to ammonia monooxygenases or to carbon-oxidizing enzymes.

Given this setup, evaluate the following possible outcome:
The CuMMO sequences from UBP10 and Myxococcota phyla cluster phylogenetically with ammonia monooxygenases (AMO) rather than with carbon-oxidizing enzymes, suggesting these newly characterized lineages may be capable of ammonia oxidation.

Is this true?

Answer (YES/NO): NO